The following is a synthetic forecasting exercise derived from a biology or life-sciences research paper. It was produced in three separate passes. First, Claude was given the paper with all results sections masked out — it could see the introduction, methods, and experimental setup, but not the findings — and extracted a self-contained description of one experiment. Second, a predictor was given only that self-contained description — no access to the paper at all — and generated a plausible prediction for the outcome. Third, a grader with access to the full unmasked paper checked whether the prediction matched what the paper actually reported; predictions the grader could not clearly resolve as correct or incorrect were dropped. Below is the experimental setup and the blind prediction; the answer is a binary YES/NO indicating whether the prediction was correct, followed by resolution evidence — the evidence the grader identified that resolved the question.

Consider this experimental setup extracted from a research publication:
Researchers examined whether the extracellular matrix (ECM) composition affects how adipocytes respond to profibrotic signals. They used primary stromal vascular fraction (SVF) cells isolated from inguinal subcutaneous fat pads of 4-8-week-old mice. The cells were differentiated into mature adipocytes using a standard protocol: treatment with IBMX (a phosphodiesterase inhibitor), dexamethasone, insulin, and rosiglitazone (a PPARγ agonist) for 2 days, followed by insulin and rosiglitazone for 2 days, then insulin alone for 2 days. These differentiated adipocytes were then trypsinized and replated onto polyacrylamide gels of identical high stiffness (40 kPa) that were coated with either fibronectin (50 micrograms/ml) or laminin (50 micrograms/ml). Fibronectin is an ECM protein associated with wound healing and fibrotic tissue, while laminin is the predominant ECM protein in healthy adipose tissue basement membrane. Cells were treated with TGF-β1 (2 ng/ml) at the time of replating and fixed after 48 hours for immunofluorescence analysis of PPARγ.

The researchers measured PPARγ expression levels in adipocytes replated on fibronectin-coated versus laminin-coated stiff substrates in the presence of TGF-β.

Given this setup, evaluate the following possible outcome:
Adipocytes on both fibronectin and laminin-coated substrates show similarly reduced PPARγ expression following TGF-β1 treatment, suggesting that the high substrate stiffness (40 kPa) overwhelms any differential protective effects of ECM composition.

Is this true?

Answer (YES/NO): NO